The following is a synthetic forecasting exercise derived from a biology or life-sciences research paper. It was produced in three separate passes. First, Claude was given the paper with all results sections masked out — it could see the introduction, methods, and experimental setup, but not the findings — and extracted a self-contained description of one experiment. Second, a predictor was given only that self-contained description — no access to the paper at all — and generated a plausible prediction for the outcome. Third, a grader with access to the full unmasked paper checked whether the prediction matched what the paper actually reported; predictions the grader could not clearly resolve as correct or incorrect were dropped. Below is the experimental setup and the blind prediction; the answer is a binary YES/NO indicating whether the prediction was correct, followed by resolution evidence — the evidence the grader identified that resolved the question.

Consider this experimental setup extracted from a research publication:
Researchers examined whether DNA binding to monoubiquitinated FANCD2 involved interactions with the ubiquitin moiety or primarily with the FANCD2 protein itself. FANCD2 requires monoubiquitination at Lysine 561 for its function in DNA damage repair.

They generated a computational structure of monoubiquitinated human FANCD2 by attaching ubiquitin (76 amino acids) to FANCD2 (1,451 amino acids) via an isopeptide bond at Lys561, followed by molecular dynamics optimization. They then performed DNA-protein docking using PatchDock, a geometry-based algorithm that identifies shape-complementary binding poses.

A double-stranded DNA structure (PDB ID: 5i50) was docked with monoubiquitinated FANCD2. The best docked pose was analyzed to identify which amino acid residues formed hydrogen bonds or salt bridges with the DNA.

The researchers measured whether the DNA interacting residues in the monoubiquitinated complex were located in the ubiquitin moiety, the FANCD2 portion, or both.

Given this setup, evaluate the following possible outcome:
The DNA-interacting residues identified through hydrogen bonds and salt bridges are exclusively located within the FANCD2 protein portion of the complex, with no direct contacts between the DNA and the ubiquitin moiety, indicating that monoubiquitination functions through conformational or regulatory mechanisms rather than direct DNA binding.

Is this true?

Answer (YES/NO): YES